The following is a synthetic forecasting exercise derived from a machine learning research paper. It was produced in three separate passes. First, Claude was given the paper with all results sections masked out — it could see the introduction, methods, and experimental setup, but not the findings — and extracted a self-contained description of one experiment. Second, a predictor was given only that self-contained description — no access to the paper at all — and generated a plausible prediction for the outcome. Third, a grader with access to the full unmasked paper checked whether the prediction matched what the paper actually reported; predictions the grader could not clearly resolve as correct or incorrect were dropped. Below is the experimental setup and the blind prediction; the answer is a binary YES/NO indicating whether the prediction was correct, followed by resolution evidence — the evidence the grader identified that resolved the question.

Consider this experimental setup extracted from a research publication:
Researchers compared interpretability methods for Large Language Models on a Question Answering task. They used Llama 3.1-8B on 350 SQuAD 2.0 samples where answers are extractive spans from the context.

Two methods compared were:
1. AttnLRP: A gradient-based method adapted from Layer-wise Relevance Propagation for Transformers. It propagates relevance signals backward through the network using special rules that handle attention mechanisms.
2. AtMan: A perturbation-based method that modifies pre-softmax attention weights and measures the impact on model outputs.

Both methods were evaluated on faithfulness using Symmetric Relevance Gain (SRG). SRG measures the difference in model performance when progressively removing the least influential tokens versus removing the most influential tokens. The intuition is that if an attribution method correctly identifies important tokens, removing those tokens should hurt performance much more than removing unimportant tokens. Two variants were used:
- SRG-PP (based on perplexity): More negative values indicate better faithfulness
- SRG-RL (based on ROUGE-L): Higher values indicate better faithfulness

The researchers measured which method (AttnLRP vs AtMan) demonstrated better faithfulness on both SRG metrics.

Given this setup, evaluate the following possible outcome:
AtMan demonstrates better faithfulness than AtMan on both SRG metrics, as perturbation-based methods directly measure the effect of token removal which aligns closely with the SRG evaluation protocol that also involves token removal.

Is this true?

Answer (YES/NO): NO